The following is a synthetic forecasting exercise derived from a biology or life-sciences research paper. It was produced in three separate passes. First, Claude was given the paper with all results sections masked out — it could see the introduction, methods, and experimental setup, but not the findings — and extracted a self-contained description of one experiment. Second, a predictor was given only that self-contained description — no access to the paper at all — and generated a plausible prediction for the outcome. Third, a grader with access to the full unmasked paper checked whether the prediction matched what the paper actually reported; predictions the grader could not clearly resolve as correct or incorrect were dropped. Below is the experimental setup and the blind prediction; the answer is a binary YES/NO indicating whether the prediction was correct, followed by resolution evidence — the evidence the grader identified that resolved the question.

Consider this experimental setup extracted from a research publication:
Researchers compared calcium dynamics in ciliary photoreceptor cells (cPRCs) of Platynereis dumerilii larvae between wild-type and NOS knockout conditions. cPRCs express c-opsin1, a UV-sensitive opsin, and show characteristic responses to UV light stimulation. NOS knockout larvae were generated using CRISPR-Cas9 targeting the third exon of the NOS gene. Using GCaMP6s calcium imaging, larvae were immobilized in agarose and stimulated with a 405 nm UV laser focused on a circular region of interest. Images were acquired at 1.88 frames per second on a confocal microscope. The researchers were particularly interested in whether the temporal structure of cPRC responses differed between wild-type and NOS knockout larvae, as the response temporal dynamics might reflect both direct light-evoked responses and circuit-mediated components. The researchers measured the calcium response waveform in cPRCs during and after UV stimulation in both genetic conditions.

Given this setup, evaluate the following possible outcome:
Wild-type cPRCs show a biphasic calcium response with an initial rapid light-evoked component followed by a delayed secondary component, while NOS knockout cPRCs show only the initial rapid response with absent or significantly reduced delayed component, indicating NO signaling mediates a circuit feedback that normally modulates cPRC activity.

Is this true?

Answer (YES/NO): YES